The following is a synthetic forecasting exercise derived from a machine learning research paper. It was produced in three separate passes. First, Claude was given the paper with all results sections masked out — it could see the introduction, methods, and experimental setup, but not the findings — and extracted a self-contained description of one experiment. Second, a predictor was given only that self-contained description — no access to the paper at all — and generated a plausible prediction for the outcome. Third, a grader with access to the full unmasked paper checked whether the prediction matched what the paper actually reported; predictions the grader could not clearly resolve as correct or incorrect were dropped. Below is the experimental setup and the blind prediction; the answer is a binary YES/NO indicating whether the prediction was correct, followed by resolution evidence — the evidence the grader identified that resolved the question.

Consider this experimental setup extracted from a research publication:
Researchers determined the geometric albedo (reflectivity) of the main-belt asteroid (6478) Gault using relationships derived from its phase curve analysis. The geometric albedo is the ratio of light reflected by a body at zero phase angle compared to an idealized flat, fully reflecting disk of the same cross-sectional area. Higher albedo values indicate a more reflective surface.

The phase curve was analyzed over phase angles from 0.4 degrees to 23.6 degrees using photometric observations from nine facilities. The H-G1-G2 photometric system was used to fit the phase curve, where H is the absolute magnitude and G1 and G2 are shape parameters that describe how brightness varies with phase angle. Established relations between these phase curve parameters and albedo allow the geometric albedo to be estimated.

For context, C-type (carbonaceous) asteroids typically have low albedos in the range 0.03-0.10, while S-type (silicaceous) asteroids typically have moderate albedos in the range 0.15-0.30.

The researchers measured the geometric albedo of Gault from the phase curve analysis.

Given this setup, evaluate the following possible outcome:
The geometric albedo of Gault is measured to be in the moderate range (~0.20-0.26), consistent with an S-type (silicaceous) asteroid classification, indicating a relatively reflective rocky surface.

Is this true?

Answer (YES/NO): YES